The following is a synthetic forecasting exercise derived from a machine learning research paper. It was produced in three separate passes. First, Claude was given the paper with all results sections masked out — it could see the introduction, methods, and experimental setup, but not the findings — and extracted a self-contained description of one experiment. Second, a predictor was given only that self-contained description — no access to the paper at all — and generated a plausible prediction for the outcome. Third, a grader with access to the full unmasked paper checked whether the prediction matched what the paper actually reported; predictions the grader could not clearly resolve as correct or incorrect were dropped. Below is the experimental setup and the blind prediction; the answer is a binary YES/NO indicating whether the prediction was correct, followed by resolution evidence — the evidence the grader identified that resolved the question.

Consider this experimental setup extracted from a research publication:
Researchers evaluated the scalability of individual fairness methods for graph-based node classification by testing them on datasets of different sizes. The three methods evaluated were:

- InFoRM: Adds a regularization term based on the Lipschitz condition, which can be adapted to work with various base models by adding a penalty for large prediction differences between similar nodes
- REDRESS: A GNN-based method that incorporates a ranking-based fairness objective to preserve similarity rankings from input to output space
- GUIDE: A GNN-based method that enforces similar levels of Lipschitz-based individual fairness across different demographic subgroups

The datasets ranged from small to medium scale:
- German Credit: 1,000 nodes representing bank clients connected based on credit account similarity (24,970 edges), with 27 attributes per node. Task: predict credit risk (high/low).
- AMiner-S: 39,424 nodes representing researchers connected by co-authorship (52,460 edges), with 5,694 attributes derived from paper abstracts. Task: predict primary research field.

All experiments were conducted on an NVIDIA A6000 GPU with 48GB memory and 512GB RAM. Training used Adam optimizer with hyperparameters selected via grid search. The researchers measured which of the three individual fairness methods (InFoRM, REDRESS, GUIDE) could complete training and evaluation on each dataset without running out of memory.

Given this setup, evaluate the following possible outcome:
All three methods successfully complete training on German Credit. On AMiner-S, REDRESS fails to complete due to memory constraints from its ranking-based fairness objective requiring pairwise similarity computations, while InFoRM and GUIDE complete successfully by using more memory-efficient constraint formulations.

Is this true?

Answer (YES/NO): YES